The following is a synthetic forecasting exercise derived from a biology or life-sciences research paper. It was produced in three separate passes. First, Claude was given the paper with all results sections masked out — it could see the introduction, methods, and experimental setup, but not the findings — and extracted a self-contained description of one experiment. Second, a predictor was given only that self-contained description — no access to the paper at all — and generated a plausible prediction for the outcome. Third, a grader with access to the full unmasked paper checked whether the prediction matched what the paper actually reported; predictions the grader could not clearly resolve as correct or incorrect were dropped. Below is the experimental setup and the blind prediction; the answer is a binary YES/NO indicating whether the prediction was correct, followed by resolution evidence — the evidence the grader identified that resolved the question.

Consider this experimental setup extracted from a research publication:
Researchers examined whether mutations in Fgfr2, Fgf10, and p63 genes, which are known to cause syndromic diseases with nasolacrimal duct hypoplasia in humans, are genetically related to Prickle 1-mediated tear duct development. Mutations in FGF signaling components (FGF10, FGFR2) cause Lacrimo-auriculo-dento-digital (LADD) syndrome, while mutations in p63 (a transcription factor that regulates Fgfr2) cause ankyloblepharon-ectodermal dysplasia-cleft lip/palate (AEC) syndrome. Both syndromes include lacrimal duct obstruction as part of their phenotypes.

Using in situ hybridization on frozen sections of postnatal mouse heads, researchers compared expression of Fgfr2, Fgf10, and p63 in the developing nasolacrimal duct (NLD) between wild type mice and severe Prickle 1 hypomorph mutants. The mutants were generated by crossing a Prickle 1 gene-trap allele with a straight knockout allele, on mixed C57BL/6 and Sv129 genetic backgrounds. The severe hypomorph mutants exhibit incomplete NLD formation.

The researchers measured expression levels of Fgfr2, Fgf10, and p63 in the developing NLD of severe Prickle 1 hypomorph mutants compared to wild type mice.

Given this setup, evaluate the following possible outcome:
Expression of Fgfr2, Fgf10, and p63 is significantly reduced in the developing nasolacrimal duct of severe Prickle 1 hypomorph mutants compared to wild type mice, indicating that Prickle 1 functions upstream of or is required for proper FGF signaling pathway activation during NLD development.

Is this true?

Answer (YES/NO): NO